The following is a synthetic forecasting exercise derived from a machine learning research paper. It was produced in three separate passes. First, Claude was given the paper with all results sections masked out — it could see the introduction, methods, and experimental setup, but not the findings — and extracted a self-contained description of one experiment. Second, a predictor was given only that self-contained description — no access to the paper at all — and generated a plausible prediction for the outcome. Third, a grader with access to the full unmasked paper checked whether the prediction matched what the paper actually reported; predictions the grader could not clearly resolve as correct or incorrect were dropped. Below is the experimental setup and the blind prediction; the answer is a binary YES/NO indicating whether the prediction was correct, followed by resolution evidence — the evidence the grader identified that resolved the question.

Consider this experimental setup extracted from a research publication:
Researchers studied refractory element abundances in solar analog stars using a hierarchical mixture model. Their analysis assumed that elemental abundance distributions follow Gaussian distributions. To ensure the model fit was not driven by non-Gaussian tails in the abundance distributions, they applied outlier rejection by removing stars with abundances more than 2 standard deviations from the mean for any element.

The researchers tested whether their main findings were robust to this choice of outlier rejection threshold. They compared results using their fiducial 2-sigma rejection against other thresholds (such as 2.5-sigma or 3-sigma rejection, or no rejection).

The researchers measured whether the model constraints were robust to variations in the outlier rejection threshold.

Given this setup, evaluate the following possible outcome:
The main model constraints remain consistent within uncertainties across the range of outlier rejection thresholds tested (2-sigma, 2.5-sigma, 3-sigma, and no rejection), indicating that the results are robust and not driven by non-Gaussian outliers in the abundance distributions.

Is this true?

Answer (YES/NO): YES